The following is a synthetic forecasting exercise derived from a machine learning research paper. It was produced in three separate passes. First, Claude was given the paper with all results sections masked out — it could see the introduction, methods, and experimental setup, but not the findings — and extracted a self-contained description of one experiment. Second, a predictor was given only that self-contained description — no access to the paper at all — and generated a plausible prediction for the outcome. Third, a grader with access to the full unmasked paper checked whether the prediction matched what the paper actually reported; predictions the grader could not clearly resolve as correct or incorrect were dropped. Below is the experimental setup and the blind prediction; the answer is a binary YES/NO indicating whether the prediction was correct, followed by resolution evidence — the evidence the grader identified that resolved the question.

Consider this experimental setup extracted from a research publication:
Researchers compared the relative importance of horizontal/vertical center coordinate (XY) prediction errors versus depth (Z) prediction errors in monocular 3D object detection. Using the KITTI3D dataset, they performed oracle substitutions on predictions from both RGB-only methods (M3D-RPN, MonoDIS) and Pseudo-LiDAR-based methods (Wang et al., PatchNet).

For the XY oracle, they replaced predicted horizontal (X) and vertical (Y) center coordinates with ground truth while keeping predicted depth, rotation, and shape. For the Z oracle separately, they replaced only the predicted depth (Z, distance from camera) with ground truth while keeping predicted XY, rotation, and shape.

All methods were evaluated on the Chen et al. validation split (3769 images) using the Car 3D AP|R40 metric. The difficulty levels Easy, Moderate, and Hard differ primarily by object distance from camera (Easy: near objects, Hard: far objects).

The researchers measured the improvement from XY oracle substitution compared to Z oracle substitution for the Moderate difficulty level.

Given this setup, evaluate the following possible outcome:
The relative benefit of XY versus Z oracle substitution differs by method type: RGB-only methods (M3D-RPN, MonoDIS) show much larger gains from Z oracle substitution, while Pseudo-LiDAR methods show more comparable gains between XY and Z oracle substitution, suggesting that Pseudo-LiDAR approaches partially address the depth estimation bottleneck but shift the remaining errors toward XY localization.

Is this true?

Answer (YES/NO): NO